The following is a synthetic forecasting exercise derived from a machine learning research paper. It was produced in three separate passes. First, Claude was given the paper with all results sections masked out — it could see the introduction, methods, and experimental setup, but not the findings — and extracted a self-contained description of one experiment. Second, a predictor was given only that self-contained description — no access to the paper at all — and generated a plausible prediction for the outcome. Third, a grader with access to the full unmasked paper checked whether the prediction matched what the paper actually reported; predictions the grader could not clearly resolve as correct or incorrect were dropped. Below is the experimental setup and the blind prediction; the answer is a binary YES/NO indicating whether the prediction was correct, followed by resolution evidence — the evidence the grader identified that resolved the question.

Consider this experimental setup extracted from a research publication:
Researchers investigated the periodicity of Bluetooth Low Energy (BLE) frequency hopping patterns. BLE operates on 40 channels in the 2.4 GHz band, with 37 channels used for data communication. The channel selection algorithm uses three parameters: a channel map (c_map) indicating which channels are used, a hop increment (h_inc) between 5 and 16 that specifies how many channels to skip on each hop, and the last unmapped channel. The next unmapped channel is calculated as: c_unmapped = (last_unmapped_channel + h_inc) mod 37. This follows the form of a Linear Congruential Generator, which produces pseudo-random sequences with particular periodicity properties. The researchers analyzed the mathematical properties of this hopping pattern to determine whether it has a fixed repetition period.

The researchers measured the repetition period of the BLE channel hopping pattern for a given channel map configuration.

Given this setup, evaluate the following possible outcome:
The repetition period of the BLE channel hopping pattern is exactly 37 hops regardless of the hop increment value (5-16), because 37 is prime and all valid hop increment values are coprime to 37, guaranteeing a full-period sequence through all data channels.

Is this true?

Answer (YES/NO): YES